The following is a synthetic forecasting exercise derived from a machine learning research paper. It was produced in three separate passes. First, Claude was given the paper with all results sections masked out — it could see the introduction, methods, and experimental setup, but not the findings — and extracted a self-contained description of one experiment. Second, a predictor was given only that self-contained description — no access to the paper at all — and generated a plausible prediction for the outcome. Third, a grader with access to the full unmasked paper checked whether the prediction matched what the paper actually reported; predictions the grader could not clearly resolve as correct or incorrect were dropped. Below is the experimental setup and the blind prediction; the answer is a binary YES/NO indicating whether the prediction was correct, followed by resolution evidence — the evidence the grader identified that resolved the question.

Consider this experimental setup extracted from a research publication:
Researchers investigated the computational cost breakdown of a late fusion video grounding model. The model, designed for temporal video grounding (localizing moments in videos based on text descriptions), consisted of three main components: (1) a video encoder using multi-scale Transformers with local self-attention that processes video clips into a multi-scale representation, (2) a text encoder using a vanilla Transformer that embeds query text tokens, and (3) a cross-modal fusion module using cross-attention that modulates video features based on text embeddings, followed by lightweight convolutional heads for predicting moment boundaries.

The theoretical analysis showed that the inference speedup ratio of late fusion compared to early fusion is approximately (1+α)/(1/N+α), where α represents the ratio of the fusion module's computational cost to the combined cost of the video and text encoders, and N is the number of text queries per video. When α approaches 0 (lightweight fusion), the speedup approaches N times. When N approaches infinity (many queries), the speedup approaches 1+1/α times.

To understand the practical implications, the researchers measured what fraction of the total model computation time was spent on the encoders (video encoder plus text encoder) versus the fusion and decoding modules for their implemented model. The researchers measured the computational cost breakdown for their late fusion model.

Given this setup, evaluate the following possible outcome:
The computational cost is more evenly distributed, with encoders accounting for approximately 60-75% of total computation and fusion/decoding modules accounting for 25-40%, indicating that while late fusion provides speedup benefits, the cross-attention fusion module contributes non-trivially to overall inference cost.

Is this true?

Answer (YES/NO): NO